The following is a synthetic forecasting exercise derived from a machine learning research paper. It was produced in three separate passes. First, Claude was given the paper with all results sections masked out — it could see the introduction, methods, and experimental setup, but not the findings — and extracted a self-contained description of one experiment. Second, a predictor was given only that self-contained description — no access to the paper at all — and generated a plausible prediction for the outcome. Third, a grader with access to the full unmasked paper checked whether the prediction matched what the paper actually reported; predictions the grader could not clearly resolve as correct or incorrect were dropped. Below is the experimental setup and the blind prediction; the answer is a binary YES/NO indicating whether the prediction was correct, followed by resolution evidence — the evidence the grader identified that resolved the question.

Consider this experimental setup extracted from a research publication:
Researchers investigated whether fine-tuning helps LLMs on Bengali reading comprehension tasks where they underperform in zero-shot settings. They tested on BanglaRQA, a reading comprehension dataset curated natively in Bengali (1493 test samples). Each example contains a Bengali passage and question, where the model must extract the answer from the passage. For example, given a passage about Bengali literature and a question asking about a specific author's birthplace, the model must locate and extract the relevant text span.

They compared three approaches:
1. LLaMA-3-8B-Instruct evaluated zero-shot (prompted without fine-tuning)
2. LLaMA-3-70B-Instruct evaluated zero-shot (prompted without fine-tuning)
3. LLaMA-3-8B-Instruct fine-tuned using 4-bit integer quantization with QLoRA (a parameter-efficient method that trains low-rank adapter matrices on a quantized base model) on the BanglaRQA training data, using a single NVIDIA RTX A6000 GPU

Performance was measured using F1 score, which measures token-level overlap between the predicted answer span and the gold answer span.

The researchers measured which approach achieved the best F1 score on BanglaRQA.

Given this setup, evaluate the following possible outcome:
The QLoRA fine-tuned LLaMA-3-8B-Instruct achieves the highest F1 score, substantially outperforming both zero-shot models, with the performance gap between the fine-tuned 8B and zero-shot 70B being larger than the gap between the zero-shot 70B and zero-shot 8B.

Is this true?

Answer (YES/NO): YES